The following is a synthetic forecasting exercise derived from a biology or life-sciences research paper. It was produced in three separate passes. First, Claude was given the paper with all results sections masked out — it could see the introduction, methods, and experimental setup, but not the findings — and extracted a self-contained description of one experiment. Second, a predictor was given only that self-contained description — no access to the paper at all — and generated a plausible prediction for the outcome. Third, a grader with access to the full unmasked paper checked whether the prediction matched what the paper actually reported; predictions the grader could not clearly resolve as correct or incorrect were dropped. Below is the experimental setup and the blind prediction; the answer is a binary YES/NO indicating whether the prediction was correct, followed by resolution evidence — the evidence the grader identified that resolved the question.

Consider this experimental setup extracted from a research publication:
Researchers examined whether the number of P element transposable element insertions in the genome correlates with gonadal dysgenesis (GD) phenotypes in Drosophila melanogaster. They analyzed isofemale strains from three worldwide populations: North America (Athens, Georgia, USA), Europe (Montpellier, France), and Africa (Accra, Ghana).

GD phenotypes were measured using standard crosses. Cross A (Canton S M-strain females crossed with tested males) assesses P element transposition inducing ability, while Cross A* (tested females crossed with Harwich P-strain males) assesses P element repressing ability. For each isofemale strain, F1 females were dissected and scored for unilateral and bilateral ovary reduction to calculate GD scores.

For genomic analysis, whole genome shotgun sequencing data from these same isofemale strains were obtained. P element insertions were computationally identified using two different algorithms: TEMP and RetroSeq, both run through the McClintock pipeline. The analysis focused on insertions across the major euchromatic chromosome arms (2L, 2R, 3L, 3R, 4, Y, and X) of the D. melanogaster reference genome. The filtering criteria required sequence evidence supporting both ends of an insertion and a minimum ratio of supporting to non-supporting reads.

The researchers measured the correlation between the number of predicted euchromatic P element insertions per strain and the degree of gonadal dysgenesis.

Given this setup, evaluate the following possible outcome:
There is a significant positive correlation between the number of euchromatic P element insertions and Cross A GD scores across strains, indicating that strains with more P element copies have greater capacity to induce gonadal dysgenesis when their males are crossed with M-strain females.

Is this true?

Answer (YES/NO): NO